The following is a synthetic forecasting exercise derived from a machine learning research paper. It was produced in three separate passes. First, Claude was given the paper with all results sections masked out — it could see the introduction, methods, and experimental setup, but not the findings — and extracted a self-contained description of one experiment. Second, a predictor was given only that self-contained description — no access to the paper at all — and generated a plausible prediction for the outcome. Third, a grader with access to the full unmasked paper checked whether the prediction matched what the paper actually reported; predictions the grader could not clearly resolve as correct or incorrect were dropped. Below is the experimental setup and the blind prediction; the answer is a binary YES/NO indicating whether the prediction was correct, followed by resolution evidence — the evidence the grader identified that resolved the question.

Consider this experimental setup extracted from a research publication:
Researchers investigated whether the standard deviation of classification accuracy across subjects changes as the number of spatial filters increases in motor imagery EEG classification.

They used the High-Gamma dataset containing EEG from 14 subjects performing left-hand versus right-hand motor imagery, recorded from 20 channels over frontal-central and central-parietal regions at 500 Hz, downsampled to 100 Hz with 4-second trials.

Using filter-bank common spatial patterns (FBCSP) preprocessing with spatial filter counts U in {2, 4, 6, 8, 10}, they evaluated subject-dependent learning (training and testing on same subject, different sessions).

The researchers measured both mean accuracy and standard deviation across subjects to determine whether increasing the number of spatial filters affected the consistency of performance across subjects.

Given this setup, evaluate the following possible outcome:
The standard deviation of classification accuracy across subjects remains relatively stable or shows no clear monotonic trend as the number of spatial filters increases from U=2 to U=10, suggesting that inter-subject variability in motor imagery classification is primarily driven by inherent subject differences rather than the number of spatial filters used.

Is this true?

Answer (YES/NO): YES